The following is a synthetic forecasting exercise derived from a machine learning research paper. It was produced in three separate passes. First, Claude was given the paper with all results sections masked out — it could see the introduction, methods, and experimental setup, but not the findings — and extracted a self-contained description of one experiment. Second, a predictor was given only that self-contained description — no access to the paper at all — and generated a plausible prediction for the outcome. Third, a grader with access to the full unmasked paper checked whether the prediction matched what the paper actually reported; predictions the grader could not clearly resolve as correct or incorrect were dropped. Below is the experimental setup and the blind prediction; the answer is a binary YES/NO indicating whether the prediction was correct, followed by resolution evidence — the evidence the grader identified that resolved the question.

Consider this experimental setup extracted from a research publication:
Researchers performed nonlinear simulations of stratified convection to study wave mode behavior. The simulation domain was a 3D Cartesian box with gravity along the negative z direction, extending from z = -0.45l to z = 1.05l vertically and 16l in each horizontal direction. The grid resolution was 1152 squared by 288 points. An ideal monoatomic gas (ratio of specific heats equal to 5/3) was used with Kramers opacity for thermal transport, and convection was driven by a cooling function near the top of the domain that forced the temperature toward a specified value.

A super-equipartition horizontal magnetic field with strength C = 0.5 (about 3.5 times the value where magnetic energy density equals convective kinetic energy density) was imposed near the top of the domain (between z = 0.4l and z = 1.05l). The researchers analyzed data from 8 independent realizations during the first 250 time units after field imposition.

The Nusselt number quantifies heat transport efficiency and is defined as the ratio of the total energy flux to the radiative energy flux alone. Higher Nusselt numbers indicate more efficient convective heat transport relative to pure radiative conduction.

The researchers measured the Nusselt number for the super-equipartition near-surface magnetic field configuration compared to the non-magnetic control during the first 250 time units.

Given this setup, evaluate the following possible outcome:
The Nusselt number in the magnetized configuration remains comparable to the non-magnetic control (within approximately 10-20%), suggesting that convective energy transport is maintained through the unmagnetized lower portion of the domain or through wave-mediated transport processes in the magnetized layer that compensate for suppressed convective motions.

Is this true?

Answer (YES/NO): YES